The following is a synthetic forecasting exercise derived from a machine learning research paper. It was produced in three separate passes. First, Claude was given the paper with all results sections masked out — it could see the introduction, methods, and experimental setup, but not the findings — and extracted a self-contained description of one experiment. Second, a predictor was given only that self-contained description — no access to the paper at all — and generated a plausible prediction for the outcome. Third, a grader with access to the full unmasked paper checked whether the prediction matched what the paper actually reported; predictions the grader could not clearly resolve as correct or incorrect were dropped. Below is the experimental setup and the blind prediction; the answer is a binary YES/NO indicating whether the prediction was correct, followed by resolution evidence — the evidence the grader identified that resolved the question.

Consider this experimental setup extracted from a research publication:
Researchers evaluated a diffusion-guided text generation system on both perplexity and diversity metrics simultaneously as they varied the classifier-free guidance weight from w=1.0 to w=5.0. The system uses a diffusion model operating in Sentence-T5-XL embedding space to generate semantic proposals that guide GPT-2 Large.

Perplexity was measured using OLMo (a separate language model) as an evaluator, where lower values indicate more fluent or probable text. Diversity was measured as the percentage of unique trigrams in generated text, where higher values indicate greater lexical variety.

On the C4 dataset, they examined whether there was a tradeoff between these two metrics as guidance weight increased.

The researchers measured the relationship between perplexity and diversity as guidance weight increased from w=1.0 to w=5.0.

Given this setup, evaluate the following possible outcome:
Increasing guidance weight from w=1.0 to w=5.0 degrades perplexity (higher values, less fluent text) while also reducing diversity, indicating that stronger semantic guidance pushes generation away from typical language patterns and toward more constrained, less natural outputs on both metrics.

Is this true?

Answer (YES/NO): NO